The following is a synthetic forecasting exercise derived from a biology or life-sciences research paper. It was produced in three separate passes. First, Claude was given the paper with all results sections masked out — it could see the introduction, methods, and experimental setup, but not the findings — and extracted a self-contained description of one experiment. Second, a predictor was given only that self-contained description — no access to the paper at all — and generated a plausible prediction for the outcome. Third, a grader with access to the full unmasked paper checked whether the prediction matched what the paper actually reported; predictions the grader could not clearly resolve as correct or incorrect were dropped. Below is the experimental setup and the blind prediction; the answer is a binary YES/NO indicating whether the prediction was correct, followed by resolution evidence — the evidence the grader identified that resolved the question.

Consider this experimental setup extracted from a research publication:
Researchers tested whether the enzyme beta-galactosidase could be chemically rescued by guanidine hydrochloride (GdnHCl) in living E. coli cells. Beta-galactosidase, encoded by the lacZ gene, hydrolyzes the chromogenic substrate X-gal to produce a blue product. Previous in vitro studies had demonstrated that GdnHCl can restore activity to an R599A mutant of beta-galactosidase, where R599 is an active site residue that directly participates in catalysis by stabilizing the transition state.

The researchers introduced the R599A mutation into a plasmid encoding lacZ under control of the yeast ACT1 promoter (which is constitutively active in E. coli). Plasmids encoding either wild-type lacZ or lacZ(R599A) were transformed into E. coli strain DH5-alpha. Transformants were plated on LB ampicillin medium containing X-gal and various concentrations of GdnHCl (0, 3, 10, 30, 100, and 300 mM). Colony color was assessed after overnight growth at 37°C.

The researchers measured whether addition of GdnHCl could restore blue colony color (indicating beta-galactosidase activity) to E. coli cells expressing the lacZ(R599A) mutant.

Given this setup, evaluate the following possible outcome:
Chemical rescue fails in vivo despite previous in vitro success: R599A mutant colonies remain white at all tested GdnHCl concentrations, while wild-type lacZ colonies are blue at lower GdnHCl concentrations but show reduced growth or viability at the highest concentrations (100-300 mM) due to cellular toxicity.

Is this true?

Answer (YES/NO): NO